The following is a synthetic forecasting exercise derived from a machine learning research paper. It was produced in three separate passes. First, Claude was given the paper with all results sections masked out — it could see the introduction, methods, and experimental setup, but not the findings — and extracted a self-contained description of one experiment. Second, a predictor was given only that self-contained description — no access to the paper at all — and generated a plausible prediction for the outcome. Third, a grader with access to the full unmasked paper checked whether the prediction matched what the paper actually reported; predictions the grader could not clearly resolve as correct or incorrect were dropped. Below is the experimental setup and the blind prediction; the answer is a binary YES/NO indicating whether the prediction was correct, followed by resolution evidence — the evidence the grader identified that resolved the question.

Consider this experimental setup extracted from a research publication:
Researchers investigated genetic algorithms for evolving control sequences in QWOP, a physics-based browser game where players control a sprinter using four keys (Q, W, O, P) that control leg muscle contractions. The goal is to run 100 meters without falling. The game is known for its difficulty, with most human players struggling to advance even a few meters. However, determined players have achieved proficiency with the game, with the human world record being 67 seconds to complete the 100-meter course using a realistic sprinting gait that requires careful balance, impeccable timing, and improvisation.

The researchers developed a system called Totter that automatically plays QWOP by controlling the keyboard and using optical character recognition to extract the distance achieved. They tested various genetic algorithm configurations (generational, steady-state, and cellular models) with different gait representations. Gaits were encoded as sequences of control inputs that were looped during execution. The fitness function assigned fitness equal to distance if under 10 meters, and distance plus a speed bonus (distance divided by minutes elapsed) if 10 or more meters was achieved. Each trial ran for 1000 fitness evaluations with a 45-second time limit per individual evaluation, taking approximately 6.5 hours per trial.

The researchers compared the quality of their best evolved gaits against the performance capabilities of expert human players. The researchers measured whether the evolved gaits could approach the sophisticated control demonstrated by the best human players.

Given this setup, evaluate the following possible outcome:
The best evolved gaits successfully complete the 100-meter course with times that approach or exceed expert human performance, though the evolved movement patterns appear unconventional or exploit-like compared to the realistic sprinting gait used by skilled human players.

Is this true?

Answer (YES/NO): NO